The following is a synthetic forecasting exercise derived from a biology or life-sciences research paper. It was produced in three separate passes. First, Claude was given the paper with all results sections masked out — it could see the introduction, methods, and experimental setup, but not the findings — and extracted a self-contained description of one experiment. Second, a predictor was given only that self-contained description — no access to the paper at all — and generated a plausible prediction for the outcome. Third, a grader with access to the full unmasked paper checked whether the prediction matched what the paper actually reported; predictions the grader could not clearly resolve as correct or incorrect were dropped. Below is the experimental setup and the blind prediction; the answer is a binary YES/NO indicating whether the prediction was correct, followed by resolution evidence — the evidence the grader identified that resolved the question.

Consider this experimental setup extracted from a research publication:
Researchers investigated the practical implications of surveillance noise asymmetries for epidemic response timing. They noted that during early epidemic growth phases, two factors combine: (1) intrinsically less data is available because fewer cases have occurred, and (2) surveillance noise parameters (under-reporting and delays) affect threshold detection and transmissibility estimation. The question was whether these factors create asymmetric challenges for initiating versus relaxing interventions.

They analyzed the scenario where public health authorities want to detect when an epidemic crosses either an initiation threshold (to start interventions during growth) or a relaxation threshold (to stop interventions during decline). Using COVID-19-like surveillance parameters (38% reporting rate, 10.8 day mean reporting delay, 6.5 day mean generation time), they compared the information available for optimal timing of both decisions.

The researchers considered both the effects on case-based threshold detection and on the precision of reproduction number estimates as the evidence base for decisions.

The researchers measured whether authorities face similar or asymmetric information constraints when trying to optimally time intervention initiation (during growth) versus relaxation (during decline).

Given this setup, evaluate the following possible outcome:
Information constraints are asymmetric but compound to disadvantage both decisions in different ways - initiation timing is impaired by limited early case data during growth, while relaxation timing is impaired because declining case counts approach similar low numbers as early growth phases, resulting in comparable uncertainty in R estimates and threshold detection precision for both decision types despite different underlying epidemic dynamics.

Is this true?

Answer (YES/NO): NO